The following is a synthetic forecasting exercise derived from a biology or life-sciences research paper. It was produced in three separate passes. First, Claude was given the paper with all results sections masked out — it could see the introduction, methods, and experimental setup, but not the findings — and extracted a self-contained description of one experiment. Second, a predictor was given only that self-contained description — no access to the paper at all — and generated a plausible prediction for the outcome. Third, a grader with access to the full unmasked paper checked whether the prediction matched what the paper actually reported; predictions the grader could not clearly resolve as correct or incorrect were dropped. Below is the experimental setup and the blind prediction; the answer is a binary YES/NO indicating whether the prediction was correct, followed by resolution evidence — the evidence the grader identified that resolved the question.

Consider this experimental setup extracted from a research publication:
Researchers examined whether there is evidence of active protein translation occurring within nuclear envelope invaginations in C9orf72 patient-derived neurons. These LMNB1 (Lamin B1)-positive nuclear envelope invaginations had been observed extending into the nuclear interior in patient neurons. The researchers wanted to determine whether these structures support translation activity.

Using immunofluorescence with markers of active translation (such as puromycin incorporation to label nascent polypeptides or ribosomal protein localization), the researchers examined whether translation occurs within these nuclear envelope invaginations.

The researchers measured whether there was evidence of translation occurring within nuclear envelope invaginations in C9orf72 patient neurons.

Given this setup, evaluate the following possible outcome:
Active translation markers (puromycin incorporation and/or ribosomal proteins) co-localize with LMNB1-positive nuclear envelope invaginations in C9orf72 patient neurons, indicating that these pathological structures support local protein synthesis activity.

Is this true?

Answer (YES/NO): YES